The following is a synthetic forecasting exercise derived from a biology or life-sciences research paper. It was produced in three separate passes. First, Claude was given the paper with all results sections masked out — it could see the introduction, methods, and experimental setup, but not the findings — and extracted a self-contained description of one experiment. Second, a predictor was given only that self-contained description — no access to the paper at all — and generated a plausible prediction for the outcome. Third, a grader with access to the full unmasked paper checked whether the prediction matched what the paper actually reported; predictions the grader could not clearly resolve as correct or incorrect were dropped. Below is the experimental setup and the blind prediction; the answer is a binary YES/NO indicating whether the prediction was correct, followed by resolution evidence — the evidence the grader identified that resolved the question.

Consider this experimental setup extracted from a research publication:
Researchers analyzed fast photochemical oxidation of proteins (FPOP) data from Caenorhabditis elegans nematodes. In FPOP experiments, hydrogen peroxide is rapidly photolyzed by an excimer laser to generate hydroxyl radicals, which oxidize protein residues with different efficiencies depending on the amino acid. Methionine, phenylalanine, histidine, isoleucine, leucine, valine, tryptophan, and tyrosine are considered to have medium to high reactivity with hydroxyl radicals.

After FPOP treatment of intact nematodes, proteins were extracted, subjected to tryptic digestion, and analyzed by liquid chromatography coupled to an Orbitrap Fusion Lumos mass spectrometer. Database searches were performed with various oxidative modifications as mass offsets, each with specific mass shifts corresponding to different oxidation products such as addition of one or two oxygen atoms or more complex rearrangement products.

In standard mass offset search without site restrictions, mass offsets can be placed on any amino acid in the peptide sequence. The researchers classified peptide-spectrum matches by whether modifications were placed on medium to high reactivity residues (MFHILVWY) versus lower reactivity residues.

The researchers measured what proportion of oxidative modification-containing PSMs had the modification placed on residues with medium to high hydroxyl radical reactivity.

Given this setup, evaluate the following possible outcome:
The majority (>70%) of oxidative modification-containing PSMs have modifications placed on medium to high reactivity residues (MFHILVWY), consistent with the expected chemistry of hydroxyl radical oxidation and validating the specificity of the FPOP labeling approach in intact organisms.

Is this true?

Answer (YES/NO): NO